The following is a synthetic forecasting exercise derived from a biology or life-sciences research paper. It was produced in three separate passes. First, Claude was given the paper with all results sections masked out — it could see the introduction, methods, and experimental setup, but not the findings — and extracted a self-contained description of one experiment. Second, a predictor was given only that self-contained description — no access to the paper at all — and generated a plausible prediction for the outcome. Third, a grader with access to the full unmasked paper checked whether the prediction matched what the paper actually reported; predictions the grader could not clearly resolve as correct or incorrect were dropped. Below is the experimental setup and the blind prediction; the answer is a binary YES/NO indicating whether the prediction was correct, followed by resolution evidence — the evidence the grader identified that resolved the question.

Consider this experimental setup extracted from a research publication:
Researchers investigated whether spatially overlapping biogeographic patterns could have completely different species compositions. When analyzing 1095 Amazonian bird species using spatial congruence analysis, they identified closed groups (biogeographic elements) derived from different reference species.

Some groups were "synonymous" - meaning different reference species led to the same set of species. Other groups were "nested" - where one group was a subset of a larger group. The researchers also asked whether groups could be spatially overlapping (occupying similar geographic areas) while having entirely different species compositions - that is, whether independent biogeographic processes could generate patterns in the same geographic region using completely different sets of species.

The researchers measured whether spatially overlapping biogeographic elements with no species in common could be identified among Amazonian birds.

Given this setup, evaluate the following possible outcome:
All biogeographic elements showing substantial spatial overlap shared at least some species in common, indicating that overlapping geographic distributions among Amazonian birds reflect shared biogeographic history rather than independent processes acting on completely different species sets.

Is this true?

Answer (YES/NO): NO